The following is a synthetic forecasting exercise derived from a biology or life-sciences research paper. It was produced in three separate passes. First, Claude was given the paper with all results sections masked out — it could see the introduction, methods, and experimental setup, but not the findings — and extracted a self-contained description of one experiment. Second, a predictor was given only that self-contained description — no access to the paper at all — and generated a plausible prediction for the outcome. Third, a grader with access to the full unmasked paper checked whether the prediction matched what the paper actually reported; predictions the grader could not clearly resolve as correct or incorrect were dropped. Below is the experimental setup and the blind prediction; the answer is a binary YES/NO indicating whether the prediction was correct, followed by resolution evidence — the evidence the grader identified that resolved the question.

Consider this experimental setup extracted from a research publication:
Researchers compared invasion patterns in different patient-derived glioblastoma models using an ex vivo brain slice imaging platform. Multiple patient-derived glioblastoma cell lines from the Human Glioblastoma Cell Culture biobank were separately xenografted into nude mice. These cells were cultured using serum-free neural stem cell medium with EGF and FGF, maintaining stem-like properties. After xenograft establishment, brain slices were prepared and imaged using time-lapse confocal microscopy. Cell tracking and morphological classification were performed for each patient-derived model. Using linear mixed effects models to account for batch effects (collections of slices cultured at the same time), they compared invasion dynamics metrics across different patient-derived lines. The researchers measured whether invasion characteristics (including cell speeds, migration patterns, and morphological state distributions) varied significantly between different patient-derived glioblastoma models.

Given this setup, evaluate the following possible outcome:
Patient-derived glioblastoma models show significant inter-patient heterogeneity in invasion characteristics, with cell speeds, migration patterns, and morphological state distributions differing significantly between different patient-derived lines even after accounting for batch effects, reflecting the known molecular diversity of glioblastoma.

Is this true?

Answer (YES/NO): YES